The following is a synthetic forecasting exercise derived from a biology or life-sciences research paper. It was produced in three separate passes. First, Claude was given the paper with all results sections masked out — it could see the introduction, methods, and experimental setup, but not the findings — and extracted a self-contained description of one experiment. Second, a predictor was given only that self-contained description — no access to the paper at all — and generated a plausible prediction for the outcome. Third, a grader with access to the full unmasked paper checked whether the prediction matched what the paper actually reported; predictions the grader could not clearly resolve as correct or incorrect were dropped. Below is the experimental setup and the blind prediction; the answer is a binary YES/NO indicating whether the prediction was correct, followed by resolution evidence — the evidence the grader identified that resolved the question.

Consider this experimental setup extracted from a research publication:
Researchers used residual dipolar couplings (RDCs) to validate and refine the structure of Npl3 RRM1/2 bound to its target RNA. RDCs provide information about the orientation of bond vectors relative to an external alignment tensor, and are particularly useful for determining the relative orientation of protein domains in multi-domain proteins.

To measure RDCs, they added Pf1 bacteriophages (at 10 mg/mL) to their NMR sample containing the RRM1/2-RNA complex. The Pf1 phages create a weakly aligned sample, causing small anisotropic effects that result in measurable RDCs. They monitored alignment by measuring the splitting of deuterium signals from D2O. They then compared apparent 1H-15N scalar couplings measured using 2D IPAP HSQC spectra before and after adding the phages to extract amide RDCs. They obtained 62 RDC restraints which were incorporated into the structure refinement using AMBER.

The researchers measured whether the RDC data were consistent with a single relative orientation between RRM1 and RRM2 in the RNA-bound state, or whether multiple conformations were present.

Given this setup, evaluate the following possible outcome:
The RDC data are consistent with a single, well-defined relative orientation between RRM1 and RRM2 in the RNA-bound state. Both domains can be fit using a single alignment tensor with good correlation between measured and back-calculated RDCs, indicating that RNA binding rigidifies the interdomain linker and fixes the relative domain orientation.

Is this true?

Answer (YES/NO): YES